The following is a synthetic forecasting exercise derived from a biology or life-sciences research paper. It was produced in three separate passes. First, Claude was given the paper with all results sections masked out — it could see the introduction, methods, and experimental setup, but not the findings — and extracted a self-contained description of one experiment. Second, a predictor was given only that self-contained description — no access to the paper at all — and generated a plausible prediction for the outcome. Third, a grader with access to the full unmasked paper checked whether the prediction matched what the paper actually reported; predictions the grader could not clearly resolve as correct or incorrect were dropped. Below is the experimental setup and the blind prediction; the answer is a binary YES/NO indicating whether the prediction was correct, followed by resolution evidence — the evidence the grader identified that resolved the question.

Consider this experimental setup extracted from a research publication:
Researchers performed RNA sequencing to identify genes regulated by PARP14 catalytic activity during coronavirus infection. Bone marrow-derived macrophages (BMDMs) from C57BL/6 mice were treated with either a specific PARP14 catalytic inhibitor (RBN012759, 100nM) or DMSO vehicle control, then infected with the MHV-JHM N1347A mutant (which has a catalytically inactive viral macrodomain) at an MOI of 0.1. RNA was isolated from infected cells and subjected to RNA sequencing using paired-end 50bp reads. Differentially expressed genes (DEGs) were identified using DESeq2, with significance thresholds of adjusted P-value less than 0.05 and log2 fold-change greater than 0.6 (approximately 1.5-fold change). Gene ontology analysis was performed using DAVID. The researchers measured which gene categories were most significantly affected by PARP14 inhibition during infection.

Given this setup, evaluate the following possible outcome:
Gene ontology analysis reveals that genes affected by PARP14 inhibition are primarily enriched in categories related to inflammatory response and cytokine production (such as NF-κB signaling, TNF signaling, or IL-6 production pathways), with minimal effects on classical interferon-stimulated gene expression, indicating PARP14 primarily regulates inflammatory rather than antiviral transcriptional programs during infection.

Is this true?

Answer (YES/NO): NO